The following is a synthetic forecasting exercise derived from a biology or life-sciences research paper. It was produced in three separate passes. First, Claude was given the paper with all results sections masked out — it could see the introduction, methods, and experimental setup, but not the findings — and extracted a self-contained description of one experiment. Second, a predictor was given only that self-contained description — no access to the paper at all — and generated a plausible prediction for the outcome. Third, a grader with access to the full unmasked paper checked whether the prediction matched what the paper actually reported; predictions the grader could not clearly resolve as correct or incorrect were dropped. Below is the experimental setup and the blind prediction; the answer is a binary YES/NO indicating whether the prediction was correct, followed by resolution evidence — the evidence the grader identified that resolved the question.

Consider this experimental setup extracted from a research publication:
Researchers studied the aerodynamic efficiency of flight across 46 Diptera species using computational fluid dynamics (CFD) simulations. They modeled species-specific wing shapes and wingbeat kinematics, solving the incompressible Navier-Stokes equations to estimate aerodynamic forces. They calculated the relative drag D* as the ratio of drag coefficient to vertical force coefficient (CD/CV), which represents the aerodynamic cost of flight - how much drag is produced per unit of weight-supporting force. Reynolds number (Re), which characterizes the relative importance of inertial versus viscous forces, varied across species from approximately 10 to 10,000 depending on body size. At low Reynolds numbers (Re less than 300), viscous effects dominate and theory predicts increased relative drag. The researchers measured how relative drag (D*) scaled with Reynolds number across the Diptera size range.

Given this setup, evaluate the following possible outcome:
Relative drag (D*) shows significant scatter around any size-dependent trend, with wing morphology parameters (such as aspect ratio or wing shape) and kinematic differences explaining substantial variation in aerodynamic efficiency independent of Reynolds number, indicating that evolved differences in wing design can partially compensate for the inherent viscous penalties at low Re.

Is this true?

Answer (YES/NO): NO